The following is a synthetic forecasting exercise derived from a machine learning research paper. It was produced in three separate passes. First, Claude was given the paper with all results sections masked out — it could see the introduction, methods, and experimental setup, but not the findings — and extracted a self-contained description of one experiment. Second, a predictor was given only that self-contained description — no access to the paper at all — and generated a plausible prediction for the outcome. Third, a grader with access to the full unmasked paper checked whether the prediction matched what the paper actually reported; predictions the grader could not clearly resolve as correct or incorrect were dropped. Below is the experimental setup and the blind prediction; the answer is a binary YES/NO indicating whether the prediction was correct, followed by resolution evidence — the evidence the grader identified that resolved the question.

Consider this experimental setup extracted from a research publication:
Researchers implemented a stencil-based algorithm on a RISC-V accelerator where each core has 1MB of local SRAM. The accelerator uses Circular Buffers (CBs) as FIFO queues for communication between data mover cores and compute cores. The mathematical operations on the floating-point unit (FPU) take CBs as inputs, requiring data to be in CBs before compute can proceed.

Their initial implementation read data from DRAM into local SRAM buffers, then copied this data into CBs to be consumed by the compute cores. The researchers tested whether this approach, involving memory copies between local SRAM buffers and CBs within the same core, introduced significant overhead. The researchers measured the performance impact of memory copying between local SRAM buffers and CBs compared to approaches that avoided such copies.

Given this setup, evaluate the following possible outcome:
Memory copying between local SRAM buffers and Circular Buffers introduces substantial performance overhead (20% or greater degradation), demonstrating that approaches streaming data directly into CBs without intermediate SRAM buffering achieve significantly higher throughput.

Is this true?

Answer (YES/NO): YES